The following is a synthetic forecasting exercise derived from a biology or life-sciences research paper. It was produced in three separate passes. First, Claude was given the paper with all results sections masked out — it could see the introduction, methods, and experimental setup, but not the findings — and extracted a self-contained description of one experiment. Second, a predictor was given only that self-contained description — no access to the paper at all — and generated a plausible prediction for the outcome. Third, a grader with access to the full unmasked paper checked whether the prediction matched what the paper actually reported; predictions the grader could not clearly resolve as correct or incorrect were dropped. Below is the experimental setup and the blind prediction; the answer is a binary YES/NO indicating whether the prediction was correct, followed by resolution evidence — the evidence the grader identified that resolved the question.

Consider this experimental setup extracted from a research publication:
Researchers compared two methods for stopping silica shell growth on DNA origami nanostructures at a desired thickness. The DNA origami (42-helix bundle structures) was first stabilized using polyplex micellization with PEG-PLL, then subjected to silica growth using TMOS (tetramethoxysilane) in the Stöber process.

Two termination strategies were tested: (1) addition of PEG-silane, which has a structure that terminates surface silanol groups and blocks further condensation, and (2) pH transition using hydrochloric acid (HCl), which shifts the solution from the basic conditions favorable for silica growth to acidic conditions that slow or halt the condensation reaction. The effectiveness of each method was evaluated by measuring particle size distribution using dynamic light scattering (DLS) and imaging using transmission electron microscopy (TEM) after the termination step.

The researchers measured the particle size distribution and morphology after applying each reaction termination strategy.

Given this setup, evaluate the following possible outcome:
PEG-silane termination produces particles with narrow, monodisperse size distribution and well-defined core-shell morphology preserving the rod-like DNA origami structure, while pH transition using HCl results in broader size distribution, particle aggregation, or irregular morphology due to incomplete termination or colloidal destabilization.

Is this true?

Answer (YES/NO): NO